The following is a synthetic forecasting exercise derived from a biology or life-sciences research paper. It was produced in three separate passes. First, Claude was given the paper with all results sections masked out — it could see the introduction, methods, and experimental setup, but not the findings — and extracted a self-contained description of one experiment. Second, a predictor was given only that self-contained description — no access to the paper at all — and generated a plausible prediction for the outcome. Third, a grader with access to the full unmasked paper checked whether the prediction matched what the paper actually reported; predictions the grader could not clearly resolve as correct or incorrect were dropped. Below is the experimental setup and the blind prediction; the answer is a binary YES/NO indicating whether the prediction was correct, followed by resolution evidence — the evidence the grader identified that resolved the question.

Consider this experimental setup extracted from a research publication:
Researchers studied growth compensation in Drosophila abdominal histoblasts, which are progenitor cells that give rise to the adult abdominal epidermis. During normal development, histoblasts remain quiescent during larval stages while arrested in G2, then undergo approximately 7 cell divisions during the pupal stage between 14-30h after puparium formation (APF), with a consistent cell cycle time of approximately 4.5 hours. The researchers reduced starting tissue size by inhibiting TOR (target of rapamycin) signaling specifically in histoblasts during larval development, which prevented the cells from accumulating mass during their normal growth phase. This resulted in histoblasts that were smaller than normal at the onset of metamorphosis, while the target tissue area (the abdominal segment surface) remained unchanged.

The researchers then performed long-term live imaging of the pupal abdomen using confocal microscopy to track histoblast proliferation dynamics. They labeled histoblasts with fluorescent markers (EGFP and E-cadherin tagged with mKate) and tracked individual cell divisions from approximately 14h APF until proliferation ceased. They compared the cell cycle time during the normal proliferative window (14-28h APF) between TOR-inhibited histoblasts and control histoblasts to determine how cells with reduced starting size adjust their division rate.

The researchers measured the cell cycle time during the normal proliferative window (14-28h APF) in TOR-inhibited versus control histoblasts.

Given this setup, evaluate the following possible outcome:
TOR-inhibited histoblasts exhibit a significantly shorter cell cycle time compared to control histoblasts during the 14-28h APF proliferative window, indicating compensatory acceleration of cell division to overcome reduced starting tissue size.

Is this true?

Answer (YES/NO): NO